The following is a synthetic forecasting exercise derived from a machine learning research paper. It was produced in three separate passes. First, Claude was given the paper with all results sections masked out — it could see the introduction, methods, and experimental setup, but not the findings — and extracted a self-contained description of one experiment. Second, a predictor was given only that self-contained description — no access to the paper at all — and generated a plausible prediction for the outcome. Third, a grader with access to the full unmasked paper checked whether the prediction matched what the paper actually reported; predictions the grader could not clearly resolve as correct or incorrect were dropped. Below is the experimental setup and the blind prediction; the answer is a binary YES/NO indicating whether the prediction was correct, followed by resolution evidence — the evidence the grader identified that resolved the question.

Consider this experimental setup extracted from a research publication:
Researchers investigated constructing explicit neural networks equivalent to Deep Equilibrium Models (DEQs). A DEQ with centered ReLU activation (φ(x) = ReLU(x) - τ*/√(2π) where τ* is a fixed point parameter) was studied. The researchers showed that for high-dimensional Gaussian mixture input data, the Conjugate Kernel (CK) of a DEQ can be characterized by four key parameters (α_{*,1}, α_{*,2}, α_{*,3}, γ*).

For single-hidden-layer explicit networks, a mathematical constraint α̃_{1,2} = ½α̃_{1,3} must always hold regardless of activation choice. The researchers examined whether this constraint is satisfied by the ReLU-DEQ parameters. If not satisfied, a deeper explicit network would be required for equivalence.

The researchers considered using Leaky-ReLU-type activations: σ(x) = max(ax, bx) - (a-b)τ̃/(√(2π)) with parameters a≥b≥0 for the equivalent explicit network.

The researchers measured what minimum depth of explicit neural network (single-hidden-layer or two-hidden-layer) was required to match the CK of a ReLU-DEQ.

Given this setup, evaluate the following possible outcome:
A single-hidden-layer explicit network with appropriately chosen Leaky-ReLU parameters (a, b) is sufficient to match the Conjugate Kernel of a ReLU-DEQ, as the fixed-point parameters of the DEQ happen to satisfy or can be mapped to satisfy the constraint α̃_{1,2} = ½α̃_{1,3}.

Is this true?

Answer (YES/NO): NO